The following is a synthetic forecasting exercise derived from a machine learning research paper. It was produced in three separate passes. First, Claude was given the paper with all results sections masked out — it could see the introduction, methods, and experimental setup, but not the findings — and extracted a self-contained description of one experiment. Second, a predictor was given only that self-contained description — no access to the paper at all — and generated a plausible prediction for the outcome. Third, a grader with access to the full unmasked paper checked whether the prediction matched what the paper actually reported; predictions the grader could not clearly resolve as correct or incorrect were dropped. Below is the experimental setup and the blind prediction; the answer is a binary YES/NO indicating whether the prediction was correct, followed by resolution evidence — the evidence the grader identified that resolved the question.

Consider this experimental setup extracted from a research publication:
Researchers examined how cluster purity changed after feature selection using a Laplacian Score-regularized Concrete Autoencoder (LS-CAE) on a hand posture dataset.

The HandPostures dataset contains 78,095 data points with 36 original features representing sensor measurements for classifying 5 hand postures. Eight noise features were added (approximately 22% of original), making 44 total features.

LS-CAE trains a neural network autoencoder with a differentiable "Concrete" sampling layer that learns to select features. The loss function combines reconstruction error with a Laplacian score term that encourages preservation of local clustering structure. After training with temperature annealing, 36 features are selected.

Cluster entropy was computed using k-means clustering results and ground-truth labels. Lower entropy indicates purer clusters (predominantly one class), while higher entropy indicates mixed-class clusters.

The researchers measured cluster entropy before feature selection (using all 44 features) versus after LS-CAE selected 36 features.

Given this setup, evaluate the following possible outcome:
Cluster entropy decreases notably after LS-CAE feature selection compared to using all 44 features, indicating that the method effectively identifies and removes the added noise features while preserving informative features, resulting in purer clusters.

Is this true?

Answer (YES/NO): YES